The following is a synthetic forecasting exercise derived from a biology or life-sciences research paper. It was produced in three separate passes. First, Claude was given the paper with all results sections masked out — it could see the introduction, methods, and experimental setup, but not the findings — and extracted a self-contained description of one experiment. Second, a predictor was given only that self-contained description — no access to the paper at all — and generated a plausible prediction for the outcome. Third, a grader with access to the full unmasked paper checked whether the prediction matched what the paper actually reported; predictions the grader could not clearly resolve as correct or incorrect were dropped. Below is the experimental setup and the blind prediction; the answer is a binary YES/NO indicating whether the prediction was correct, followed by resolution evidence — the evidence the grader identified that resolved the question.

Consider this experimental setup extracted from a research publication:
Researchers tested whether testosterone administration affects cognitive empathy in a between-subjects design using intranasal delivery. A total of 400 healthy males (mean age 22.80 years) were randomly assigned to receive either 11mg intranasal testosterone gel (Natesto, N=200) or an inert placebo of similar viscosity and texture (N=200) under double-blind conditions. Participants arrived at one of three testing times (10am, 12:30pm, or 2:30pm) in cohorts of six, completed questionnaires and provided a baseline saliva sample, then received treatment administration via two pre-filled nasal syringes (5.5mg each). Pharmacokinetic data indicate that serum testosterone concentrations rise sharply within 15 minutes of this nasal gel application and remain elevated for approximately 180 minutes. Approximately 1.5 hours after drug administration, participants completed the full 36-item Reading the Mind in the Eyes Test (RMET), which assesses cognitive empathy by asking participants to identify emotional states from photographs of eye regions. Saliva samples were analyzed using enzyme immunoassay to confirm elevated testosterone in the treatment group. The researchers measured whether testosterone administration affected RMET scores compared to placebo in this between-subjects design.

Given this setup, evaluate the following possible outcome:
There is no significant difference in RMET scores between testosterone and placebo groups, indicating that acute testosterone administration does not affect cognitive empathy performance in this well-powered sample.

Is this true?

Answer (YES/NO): YES